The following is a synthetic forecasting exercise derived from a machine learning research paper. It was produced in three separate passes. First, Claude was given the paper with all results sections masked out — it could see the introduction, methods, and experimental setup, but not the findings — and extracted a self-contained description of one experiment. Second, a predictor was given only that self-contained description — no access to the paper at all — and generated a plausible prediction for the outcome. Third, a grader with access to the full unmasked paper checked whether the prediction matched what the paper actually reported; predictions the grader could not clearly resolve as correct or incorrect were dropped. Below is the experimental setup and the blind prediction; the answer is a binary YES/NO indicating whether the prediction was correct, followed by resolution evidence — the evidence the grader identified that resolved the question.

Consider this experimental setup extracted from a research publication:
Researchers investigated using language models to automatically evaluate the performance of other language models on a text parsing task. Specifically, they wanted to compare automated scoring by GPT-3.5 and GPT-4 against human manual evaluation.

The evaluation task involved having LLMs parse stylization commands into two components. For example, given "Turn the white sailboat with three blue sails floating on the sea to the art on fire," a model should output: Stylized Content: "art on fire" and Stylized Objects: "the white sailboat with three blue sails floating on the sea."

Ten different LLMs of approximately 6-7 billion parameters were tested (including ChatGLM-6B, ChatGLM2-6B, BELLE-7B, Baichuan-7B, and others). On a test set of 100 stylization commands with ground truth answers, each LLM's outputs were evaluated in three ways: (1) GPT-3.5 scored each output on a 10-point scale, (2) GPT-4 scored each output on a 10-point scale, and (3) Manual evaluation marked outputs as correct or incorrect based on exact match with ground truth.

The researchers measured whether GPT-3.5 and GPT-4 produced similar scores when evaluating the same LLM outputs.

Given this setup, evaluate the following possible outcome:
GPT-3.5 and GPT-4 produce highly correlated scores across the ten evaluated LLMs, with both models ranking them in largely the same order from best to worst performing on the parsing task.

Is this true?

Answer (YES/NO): YES